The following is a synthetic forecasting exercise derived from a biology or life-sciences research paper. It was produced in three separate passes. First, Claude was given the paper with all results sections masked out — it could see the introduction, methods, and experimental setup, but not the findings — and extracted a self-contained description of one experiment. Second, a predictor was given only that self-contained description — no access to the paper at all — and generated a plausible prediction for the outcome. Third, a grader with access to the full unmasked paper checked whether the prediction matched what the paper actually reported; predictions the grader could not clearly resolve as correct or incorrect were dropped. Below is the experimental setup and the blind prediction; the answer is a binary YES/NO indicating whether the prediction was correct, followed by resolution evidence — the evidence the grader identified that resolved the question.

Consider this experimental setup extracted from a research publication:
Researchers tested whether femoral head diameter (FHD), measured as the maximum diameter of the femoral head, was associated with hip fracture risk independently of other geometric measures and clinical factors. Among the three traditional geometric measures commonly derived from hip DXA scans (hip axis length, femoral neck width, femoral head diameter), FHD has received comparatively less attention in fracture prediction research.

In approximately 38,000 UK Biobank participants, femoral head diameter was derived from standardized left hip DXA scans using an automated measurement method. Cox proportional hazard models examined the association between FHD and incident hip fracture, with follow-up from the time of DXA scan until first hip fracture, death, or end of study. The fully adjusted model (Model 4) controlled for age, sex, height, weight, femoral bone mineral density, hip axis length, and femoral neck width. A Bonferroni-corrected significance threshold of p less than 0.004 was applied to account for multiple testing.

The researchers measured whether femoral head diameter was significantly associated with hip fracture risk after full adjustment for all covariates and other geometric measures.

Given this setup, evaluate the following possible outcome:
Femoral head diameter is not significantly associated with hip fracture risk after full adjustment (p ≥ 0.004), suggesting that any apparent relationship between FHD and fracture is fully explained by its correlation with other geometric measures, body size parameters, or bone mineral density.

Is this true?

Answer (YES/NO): YES